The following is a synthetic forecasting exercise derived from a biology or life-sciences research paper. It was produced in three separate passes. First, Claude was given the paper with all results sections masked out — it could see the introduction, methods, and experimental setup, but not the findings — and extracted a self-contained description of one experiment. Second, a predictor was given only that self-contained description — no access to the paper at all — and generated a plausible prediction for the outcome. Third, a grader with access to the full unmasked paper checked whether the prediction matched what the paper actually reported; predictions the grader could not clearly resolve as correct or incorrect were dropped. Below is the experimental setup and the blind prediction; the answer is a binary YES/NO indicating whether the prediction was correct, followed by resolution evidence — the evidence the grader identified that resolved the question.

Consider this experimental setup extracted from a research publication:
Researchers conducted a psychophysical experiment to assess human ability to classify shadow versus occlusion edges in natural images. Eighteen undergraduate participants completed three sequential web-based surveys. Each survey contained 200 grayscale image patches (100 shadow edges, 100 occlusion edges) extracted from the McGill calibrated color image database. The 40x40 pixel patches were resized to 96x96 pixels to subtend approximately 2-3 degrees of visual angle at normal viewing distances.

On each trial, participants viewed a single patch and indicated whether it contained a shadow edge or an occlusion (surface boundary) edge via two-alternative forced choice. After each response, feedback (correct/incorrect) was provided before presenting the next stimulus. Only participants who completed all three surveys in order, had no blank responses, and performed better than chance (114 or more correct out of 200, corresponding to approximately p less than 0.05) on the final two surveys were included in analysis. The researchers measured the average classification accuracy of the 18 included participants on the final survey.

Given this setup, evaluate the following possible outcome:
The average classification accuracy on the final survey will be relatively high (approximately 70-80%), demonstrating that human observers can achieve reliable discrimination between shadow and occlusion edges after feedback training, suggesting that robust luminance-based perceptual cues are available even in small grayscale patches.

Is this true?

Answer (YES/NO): YES